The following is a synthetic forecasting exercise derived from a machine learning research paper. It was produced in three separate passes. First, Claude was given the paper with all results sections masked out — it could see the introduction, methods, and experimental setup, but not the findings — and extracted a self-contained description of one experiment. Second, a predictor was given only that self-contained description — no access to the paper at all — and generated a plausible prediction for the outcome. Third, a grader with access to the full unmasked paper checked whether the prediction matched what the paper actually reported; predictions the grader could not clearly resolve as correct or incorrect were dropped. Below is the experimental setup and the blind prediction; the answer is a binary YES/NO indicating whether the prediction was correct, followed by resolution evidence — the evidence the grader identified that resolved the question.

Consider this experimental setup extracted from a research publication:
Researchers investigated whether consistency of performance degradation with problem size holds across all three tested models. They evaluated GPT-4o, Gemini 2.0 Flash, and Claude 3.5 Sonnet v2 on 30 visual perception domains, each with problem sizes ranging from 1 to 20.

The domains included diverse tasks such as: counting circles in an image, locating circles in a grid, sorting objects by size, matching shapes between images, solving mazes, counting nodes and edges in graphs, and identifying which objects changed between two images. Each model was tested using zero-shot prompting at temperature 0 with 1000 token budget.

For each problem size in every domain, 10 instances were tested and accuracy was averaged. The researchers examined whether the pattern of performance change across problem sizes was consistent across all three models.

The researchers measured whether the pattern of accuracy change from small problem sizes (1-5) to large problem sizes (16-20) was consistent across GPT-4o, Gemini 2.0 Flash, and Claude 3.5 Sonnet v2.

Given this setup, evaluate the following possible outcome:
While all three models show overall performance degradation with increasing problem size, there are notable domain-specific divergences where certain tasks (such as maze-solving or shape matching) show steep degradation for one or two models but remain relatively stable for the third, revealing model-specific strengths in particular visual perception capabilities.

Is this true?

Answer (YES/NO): NO